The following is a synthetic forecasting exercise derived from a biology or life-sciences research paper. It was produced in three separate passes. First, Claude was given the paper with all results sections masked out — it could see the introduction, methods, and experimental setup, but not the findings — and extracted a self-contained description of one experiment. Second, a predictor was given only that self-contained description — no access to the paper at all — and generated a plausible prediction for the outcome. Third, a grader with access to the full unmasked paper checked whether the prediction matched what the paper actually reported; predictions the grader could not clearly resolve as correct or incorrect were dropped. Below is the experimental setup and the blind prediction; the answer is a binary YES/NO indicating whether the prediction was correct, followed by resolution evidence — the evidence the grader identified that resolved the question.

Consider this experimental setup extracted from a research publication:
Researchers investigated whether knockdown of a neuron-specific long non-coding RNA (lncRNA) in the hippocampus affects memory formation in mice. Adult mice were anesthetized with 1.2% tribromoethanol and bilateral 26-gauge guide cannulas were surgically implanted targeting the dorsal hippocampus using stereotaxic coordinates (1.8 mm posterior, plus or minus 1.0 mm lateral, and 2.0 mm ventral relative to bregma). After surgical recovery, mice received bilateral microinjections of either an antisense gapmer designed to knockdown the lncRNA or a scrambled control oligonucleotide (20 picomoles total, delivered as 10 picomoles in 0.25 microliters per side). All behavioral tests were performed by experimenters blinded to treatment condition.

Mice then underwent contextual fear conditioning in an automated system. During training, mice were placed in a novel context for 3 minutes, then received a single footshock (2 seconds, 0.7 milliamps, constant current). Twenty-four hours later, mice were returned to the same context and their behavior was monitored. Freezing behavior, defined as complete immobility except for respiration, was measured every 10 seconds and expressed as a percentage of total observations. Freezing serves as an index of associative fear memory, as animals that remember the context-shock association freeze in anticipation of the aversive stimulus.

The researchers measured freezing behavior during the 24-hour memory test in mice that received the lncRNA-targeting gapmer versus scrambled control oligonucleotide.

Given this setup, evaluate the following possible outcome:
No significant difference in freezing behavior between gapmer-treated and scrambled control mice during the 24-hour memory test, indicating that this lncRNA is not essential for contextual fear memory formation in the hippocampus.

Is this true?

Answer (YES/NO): NO